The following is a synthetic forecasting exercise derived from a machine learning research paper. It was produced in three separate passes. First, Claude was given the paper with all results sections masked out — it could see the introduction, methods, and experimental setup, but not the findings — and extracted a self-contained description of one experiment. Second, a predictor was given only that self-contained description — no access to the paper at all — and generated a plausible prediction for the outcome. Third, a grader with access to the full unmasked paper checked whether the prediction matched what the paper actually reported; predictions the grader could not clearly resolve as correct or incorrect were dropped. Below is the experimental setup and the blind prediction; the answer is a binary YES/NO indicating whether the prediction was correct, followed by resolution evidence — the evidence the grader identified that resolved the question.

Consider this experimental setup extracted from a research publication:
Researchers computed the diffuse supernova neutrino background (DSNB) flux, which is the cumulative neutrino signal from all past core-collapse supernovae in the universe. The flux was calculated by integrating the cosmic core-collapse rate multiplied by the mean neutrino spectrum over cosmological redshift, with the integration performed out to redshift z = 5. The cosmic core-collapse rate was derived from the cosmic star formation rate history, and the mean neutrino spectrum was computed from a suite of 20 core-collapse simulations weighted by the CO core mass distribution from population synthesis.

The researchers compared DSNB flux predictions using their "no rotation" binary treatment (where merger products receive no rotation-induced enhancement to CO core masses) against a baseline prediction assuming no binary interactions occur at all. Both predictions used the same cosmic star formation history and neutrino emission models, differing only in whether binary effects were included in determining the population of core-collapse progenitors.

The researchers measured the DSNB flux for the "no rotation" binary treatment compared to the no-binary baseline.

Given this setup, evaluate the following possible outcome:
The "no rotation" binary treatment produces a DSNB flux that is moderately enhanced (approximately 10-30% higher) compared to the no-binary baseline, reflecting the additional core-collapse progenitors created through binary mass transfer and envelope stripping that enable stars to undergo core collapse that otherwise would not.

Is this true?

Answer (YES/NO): NO